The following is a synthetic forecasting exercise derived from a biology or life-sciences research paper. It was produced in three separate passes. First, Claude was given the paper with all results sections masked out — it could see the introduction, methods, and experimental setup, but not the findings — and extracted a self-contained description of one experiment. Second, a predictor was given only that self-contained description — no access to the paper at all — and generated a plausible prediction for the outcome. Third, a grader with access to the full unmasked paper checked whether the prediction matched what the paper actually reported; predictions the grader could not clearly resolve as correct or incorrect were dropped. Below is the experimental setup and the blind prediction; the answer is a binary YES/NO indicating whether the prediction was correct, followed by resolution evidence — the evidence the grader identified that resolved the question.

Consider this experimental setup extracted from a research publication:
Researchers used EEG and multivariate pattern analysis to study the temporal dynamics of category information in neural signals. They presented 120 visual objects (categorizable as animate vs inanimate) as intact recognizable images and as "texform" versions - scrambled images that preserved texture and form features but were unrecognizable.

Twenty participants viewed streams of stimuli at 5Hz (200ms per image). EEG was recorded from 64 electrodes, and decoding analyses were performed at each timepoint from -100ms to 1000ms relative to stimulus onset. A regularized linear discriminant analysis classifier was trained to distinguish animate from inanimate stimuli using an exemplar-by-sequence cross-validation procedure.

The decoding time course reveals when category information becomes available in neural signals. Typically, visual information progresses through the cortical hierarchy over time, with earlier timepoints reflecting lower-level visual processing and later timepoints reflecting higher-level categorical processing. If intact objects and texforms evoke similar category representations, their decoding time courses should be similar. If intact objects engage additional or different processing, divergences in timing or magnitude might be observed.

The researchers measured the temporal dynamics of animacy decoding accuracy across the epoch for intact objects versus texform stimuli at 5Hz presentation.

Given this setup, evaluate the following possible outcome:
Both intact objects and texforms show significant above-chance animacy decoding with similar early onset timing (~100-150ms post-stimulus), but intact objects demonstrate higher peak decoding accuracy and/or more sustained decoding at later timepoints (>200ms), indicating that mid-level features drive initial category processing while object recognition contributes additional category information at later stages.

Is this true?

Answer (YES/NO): NO